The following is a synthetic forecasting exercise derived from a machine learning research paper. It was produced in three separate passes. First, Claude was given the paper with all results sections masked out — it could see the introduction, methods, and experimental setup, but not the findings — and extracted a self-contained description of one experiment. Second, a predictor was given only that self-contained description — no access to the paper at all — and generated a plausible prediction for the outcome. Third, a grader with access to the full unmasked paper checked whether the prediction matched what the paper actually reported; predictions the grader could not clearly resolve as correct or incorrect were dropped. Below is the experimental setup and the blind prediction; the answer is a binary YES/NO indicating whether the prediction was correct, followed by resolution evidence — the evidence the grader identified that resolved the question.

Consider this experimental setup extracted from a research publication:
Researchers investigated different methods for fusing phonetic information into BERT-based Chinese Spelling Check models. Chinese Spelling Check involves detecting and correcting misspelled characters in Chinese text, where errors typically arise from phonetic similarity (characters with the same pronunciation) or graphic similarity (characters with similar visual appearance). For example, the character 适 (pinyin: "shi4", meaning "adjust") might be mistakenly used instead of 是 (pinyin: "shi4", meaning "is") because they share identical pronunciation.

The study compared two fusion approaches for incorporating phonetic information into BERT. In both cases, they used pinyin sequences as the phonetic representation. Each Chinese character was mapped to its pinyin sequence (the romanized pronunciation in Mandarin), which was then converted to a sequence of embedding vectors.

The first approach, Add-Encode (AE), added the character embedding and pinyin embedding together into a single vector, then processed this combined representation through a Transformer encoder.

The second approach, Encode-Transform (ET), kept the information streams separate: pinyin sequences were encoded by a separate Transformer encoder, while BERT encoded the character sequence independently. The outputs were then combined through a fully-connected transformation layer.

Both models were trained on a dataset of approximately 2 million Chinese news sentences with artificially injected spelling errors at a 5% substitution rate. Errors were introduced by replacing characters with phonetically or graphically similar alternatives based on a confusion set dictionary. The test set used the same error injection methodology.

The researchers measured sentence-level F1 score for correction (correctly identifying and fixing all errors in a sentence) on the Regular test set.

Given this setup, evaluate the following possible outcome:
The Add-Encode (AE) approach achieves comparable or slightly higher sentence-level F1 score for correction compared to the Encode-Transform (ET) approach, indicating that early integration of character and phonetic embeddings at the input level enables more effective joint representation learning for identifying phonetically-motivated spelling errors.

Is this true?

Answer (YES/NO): NO